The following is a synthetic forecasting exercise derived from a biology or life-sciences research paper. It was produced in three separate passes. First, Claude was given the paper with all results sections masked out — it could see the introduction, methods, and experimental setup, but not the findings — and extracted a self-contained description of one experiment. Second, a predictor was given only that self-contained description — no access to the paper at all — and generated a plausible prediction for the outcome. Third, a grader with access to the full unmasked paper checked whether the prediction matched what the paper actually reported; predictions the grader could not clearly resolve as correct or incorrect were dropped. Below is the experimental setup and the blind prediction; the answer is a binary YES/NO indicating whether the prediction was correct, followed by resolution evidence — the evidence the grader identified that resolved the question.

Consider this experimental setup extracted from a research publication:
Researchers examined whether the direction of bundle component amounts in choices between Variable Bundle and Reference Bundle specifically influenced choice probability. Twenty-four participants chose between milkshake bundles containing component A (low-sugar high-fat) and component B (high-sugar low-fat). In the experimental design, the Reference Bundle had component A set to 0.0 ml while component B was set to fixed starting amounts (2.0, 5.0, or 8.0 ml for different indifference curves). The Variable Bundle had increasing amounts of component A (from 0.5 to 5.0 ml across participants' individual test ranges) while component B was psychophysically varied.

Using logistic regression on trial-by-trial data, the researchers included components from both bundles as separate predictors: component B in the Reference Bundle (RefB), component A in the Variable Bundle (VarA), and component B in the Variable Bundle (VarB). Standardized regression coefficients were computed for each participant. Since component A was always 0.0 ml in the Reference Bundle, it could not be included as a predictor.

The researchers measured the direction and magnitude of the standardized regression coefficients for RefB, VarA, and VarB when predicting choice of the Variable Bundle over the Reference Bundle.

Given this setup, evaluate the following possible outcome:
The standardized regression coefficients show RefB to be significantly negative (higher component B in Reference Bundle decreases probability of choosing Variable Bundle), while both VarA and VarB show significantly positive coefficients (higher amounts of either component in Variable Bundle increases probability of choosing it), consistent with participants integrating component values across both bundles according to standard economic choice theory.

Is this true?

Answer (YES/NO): YES